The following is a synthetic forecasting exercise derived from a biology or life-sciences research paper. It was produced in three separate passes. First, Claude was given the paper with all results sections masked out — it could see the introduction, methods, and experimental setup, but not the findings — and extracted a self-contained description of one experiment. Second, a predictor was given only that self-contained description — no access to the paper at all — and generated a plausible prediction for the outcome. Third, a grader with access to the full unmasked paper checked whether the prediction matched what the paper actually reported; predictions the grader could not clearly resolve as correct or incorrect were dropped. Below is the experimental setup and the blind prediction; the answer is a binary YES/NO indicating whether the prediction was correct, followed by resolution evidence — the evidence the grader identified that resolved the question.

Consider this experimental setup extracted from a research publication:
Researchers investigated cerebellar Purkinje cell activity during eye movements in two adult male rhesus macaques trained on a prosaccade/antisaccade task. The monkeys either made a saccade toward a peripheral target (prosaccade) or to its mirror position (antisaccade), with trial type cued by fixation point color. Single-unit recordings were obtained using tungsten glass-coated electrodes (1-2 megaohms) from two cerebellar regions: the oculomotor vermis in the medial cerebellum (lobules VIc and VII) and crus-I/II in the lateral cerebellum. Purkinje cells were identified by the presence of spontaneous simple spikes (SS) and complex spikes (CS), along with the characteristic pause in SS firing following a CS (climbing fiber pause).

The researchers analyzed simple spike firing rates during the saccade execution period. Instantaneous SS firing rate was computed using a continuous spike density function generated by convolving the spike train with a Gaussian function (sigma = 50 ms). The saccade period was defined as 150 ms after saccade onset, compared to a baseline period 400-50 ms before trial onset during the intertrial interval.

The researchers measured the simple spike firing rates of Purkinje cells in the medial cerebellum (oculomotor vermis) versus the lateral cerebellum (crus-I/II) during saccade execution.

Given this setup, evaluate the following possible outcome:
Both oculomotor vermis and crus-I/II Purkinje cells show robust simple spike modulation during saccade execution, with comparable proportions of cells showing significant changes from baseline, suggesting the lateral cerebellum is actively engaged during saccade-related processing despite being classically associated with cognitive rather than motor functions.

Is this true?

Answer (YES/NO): YES